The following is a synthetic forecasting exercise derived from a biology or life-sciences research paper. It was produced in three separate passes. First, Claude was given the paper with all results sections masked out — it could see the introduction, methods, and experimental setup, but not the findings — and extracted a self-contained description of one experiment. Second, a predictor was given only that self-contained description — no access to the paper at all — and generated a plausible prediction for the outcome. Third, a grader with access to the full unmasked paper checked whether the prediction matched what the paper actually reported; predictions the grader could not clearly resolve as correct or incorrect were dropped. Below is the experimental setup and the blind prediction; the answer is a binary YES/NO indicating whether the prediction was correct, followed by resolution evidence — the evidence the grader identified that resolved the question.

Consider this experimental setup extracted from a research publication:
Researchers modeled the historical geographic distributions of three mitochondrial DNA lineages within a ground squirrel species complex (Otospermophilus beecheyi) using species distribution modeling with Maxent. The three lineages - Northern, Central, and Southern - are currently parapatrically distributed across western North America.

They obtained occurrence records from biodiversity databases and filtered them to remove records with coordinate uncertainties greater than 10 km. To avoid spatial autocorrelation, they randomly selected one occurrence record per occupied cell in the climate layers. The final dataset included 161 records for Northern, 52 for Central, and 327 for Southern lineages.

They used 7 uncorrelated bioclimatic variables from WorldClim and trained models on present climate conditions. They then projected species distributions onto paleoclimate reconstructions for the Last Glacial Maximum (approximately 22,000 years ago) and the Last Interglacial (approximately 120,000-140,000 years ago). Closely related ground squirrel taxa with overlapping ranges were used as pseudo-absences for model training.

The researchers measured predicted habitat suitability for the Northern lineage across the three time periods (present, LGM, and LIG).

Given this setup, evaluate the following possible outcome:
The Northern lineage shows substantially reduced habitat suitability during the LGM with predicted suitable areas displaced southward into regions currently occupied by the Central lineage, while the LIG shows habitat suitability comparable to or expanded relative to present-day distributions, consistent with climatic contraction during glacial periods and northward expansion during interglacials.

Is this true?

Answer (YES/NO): NO